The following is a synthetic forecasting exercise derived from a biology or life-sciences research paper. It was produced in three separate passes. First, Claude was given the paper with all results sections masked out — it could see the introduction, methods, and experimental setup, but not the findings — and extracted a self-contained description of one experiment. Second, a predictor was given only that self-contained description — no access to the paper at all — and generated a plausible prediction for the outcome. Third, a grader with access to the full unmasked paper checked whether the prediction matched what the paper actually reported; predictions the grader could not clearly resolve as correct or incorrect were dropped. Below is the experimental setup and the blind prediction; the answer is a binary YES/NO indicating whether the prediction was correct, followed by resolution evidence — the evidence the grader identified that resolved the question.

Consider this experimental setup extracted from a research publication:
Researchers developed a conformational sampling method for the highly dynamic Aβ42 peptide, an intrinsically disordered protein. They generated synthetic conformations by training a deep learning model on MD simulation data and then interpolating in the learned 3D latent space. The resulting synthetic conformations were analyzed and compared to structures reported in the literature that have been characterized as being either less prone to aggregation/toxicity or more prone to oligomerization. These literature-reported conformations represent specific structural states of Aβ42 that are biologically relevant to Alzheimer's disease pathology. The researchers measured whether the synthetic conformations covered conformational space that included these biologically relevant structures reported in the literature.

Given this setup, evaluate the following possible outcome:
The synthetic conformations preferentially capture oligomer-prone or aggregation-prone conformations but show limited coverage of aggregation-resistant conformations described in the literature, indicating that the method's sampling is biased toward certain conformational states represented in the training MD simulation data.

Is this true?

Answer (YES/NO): NO